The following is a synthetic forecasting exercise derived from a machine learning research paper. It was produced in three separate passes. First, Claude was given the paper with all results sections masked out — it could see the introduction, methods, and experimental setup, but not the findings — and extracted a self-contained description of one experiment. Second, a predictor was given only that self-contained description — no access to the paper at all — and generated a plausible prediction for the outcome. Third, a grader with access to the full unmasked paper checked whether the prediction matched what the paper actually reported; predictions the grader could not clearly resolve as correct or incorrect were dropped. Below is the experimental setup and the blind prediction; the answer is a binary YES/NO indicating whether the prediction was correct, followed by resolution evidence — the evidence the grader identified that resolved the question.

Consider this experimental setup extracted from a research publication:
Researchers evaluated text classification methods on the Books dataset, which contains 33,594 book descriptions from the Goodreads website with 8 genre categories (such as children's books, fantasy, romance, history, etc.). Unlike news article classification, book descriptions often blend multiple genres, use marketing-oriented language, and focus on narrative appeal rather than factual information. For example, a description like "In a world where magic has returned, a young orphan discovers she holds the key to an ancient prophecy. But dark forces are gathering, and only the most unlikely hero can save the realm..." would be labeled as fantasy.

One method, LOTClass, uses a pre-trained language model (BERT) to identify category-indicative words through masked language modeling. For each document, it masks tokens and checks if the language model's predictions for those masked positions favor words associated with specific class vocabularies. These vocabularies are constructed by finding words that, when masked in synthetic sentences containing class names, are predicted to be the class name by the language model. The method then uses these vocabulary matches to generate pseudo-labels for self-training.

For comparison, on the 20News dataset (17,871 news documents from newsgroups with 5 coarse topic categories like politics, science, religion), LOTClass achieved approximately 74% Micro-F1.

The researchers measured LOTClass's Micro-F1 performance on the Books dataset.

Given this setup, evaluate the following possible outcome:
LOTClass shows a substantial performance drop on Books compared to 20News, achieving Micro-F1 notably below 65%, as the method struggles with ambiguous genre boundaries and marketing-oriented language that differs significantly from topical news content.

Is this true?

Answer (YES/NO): YES